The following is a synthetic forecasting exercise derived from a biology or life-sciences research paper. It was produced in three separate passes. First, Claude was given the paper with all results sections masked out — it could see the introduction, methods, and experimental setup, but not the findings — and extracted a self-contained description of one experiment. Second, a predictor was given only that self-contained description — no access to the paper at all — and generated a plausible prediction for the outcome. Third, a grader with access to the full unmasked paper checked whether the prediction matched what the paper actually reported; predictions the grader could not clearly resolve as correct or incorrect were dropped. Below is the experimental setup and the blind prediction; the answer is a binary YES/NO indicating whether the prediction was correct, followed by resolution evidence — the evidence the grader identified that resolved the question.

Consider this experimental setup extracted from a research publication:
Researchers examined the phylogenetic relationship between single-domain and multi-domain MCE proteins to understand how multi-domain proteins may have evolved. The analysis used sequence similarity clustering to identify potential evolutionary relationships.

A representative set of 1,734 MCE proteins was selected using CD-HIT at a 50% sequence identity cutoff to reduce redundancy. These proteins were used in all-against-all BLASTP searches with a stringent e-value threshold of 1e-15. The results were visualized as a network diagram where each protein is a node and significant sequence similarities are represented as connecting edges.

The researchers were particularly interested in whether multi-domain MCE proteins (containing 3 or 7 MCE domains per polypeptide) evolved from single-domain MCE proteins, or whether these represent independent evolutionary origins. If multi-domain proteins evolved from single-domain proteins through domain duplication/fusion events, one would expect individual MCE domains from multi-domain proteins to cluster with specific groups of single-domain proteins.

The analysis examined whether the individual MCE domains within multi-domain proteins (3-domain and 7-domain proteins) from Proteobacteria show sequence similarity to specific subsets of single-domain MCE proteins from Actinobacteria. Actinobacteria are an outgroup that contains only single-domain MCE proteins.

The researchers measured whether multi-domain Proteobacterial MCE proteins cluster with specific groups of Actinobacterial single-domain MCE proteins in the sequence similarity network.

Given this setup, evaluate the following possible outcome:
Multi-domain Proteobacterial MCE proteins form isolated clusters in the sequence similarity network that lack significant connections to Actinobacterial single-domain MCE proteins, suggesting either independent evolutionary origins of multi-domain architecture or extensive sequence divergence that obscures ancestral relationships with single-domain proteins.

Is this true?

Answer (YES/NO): NO